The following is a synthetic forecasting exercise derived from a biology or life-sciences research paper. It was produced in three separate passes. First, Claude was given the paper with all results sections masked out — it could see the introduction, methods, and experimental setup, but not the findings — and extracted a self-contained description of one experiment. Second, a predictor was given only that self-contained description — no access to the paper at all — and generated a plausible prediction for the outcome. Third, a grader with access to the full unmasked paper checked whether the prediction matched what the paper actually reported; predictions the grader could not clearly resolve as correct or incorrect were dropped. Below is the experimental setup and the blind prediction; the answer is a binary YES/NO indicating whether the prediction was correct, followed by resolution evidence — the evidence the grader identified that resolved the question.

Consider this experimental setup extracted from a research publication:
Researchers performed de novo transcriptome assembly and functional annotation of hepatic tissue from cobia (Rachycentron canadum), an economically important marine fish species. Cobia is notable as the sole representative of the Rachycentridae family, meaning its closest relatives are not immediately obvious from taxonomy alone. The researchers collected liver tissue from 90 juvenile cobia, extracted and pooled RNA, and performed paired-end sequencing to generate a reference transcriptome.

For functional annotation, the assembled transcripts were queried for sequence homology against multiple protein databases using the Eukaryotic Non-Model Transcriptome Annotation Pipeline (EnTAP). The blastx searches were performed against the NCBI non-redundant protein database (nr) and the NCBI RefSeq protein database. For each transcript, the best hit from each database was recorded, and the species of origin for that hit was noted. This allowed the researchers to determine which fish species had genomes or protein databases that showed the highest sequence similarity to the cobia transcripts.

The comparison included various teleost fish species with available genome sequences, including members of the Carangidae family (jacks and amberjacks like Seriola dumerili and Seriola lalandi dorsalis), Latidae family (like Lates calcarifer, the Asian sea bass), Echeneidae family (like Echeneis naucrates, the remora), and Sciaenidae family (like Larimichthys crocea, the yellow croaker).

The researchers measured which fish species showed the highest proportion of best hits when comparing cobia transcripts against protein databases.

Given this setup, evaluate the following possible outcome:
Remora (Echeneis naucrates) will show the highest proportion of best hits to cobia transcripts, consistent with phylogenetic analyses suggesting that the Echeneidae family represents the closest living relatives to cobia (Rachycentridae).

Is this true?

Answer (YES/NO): NO